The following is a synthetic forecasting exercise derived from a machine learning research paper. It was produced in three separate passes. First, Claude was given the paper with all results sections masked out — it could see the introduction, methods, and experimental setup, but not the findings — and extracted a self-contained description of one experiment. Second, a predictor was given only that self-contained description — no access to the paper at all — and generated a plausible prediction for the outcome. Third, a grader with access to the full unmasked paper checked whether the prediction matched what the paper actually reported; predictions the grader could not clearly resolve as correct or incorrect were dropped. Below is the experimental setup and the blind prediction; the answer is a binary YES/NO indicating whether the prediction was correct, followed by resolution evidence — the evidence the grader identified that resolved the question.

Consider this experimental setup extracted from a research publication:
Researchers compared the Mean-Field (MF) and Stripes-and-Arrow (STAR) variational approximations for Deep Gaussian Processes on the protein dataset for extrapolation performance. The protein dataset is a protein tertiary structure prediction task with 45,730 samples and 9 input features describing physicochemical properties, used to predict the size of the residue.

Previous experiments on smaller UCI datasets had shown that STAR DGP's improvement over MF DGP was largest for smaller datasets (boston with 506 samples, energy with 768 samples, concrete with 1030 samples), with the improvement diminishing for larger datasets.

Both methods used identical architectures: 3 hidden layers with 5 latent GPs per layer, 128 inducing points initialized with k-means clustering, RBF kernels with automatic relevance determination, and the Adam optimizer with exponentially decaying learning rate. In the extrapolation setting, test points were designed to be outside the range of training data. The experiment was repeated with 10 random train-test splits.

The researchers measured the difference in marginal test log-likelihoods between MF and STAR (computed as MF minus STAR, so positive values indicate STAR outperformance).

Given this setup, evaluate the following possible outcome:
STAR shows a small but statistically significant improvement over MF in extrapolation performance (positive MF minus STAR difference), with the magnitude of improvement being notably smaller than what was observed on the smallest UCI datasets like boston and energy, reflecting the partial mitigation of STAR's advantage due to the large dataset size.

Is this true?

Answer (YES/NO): NO